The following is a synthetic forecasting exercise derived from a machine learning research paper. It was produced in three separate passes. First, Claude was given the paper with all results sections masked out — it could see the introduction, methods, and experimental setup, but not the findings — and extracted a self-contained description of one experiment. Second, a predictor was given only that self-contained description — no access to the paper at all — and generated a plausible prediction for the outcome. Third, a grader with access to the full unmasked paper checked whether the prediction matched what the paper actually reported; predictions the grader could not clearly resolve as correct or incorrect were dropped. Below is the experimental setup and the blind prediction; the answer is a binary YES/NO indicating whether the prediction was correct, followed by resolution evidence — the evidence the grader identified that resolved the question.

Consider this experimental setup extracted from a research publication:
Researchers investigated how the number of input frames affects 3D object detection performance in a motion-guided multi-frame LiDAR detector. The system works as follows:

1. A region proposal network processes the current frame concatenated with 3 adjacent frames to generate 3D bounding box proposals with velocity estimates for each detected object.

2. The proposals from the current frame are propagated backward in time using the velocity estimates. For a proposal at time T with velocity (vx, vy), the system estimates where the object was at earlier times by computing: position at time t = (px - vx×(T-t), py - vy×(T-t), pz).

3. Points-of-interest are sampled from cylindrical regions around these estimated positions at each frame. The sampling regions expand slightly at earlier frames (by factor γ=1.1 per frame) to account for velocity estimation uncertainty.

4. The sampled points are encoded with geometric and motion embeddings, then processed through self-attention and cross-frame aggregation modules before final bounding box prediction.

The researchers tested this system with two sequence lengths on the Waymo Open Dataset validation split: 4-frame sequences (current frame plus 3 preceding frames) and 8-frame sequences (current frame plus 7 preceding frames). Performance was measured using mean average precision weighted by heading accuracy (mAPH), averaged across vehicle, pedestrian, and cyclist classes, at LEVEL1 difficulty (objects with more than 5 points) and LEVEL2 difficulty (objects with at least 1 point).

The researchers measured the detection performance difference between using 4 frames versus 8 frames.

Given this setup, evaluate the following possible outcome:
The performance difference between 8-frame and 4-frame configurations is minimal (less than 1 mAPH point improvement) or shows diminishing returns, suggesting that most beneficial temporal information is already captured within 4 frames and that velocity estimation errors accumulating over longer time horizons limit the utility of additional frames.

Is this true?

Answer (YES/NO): YES